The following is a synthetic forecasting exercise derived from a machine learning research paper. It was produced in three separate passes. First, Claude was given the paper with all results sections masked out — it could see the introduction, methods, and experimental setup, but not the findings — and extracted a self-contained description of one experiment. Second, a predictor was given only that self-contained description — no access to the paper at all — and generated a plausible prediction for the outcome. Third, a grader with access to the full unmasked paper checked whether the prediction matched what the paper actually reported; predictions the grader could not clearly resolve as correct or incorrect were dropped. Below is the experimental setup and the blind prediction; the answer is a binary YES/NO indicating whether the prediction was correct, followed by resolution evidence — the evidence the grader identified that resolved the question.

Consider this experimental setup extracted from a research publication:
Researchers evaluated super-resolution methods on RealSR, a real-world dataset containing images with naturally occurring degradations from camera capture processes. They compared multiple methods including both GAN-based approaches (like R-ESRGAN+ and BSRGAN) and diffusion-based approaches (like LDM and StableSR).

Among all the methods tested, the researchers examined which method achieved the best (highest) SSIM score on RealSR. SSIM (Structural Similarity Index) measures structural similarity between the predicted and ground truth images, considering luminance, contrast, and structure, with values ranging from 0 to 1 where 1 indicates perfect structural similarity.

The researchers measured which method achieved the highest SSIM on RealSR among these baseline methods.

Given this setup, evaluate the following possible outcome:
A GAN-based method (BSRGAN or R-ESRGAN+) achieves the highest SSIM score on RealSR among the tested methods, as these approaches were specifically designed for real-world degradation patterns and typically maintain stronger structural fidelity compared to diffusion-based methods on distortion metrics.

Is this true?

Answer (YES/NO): YES